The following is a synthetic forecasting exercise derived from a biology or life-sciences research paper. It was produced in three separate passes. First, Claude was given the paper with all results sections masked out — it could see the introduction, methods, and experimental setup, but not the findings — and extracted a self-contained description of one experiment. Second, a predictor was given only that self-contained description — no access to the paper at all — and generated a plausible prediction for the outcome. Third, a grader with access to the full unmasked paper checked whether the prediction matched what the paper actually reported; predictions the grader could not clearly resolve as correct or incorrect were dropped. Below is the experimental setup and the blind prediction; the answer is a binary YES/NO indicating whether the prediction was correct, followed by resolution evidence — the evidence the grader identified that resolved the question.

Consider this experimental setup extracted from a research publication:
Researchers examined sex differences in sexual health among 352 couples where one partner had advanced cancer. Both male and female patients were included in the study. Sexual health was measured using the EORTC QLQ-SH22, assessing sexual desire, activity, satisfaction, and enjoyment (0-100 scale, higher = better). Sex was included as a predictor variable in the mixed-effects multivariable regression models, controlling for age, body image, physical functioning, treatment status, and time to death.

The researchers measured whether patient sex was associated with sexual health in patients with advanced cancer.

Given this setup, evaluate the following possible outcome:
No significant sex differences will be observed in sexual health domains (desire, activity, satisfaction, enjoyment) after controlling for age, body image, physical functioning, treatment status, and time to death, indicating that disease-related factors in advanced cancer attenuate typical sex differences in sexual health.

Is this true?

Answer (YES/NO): NO